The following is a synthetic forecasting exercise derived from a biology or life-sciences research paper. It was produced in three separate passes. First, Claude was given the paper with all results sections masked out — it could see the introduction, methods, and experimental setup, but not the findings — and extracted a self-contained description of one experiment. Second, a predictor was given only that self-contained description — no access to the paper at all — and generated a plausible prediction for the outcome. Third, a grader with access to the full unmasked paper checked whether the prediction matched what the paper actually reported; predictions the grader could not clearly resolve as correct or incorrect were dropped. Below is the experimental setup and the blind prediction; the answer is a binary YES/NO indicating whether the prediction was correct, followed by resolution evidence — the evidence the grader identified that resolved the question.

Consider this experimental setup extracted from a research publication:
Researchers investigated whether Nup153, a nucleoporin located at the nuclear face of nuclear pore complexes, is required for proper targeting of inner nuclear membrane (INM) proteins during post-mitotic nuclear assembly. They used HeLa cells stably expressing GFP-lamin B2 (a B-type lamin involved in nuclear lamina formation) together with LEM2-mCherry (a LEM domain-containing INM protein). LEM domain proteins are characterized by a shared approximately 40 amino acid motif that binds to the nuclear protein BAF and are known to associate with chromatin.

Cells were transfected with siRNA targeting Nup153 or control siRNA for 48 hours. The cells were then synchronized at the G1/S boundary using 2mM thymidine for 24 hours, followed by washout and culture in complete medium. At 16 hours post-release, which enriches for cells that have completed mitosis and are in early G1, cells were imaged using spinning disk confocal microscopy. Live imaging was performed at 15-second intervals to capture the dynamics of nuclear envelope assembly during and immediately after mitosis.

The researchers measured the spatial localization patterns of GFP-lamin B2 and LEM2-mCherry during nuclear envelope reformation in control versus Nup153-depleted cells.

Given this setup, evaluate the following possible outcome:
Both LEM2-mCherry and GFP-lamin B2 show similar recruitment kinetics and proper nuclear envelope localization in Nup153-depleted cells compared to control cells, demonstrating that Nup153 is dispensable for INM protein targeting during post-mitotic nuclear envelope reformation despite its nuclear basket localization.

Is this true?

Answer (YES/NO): NO